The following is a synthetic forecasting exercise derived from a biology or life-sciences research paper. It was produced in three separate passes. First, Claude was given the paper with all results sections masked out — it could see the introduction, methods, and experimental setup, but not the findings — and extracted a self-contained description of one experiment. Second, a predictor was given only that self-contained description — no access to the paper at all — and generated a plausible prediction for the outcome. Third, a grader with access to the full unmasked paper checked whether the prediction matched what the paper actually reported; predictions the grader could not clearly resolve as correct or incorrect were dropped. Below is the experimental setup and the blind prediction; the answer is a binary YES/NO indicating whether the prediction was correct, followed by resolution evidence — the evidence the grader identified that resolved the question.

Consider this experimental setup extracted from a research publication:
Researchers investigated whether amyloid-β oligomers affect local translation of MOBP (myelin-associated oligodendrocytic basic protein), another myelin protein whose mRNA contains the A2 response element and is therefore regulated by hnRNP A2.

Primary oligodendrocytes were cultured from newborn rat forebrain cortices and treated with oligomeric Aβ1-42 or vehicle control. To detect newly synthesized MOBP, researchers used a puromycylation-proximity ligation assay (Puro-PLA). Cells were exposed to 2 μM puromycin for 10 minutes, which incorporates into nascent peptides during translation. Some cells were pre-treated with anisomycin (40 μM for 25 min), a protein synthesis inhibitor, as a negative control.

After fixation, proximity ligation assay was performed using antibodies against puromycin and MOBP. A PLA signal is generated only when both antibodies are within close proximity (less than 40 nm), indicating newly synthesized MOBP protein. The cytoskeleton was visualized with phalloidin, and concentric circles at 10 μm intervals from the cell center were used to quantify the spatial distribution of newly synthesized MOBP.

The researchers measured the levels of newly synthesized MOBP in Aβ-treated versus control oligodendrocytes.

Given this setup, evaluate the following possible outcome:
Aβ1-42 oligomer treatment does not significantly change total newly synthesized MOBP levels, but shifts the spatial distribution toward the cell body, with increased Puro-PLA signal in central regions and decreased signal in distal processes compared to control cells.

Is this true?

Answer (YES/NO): NO